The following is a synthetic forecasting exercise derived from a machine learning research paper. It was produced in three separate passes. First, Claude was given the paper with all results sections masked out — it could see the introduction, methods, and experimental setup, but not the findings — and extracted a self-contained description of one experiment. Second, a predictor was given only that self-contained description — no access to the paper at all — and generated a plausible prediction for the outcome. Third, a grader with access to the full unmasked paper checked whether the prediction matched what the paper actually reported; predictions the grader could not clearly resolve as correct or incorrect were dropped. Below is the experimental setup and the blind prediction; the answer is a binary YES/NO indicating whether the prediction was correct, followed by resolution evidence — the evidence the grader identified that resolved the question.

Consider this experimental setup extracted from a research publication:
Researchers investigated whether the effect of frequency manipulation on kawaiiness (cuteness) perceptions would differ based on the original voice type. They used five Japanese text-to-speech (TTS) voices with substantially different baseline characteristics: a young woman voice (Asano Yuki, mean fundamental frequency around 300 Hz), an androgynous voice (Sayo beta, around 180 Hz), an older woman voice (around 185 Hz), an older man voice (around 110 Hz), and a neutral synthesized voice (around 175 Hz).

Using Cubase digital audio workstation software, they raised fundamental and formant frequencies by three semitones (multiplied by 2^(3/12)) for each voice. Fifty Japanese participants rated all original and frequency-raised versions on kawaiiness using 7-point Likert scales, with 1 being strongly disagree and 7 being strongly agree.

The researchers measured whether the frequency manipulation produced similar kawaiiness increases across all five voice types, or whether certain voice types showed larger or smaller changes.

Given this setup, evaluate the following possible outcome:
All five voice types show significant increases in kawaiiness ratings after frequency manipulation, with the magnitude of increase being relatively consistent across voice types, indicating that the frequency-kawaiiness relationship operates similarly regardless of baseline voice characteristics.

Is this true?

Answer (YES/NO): NO